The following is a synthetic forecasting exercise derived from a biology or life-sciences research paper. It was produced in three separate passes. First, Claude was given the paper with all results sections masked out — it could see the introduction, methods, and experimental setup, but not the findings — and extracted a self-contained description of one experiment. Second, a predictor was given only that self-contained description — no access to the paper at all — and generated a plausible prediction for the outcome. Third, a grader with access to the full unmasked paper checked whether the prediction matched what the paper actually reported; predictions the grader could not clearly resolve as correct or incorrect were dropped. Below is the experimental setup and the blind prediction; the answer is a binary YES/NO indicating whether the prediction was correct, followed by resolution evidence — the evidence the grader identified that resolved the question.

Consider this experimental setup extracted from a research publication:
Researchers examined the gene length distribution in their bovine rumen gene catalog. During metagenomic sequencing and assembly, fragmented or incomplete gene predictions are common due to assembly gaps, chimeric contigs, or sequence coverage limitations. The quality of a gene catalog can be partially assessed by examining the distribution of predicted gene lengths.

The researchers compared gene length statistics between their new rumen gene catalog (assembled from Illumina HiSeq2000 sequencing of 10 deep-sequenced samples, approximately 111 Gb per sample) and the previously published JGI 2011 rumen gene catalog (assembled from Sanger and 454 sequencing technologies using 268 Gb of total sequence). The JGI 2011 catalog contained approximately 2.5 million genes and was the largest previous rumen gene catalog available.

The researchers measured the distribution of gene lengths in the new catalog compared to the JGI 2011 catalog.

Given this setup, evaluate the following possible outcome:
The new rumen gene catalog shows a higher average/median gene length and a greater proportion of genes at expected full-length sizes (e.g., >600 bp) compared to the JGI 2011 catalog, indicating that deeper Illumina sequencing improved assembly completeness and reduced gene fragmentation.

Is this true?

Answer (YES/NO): YES